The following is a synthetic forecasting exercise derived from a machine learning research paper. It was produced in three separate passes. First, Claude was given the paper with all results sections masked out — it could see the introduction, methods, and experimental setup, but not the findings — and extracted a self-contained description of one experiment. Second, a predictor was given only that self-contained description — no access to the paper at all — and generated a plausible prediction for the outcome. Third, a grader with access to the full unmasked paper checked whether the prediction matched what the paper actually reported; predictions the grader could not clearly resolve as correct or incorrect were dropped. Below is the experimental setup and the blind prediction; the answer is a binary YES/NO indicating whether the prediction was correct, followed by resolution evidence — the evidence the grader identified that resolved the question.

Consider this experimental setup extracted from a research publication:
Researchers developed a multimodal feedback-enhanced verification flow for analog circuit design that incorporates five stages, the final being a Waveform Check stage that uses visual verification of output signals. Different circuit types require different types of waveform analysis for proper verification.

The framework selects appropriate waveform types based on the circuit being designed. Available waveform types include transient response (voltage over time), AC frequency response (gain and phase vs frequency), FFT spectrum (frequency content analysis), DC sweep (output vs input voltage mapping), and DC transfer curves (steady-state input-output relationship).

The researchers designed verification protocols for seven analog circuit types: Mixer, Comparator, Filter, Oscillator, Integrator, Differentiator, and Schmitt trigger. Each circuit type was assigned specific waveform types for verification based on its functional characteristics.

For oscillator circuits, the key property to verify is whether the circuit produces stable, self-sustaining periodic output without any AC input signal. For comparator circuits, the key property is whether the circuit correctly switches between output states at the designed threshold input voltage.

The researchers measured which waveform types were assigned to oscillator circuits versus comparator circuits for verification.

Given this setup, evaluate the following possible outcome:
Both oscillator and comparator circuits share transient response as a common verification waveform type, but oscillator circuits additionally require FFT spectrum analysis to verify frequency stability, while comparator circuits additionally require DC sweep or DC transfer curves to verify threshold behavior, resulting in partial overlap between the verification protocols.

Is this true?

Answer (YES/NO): NO